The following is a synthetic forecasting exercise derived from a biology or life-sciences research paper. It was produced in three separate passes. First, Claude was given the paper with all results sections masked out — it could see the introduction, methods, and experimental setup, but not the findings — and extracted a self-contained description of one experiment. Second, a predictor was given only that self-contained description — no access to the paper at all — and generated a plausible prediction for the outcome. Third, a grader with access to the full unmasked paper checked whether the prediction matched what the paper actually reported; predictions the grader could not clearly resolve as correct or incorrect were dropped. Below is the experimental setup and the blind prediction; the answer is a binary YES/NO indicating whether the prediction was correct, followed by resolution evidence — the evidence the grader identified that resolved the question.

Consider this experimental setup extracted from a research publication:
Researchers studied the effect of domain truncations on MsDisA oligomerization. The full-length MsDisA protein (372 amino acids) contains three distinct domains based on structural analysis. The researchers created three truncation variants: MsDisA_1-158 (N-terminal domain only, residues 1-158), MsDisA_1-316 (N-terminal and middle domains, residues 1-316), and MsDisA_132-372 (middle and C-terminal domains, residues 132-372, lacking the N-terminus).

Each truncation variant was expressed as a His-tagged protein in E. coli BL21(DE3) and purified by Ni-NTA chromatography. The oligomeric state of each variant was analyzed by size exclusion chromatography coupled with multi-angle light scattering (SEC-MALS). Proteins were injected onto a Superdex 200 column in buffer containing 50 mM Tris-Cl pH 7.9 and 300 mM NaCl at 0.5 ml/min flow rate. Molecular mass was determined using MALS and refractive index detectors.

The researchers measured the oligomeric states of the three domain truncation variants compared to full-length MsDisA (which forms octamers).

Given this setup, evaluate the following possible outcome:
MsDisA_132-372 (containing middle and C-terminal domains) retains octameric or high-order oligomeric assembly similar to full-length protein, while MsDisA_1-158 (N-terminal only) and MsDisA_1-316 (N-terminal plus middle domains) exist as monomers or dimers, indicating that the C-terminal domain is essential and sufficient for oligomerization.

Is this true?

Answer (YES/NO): NO